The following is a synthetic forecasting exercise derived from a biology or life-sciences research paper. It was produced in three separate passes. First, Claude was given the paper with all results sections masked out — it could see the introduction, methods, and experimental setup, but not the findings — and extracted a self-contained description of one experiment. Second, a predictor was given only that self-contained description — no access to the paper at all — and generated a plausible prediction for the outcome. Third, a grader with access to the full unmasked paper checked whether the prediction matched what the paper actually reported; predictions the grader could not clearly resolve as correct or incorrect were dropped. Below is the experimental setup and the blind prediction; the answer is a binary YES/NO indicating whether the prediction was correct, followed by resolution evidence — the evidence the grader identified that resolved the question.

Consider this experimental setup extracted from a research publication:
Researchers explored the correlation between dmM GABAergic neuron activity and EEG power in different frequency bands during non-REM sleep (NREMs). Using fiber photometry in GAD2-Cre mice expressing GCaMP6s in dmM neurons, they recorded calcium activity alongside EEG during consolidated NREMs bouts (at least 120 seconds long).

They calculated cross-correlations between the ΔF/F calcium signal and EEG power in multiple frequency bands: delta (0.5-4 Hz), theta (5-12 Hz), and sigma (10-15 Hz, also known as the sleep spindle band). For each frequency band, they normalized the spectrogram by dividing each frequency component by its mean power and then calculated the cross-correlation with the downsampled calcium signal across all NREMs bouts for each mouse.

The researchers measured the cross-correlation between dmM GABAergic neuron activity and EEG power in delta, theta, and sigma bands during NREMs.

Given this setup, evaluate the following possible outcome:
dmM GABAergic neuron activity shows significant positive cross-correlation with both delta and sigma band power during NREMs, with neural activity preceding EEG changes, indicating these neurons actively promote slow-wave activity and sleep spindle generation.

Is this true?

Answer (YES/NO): NO